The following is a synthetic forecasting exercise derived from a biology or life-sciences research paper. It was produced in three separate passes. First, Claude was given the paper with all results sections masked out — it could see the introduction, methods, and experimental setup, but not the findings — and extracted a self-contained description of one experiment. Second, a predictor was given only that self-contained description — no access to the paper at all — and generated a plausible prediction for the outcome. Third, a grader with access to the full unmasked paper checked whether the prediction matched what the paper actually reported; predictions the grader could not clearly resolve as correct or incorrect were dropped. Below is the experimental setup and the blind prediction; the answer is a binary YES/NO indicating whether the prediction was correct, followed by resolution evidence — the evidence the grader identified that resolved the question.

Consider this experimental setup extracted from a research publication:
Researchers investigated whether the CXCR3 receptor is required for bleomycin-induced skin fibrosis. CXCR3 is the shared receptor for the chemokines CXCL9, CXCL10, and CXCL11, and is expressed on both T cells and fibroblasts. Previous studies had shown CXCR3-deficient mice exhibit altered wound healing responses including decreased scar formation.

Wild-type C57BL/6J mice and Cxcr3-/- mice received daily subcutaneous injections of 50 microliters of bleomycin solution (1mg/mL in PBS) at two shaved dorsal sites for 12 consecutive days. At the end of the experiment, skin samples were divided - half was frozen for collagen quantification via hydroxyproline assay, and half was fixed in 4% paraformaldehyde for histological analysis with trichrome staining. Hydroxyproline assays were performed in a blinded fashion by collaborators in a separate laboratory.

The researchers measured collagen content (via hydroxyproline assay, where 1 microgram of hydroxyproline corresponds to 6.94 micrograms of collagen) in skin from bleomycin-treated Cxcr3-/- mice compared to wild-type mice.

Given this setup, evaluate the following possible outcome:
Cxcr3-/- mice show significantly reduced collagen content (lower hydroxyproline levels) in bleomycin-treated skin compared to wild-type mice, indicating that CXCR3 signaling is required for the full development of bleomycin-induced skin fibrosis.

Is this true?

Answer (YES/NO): NO